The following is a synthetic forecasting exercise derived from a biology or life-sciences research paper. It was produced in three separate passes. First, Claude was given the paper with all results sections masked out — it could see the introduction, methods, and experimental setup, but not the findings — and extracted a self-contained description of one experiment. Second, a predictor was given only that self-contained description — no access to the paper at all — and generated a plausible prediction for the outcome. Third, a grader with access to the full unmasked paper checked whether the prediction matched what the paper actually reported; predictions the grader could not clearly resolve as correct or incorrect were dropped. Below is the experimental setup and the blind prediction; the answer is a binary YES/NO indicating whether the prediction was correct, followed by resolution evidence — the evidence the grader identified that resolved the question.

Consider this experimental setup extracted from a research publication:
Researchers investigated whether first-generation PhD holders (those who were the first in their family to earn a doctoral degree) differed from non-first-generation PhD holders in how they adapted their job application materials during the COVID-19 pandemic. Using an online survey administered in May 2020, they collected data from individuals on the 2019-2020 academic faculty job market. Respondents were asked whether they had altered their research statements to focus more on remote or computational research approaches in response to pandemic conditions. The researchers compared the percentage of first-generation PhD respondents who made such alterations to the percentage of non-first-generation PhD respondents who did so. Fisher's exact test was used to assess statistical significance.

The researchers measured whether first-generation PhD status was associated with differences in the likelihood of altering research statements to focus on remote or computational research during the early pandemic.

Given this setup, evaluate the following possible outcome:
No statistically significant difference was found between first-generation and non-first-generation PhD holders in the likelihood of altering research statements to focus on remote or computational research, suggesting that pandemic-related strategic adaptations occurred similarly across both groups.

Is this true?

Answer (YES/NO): YES